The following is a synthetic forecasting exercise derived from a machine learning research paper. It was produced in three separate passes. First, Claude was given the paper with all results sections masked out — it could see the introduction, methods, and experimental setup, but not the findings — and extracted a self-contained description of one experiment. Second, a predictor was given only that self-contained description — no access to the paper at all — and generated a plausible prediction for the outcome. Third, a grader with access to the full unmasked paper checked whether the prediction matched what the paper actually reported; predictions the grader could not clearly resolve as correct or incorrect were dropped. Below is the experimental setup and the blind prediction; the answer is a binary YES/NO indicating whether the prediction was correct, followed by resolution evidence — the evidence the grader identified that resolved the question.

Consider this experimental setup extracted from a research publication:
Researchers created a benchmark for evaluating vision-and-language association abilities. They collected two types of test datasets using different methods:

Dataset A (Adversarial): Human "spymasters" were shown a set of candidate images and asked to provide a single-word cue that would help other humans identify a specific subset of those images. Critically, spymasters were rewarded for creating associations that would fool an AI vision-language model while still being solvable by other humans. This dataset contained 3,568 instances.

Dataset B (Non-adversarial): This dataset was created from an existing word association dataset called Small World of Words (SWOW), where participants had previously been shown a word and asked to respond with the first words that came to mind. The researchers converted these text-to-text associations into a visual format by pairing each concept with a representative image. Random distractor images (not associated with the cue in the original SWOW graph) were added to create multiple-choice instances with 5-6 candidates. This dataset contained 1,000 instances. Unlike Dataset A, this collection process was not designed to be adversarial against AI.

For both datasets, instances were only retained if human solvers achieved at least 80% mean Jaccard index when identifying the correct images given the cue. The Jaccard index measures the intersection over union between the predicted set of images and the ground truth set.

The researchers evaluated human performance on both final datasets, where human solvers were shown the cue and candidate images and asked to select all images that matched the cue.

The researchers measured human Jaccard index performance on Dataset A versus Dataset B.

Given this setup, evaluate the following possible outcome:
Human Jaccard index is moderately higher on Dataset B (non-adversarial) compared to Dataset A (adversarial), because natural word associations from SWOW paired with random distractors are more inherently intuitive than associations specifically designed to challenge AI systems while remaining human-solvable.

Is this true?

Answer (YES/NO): NO